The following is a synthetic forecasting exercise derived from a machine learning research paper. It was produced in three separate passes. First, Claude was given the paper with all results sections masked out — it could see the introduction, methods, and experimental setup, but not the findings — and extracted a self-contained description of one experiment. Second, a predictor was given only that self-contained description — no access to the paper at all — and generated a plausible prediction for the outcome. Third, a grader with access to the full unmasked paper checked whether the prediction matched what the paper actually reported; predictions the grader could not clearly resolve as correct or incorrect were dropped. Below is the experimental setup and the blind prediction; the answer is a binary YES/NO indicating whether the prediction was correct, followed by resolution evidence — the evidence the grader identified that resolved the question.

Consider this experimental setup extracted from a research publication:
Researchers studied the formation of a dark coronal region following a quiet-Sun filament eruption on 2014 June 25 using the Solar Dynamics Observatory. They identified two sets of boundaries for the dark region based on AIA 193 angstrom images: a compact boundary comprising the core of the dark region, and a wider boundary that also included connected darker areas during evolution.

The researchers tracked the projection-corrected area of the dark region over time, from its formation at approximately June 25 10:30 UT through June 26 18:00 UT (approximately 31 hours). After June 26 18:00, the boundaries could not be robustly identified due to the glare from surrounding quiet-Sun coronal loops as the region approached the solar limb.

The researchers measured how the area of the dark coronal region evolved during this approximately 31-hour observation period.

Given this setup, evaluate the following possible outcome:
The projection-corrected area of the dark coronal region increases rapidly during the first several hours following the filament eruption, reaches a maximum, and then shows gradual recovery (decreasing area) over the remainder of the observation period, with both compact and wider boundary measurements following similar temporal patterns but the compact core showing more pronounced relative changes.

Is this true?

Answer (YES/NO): NO